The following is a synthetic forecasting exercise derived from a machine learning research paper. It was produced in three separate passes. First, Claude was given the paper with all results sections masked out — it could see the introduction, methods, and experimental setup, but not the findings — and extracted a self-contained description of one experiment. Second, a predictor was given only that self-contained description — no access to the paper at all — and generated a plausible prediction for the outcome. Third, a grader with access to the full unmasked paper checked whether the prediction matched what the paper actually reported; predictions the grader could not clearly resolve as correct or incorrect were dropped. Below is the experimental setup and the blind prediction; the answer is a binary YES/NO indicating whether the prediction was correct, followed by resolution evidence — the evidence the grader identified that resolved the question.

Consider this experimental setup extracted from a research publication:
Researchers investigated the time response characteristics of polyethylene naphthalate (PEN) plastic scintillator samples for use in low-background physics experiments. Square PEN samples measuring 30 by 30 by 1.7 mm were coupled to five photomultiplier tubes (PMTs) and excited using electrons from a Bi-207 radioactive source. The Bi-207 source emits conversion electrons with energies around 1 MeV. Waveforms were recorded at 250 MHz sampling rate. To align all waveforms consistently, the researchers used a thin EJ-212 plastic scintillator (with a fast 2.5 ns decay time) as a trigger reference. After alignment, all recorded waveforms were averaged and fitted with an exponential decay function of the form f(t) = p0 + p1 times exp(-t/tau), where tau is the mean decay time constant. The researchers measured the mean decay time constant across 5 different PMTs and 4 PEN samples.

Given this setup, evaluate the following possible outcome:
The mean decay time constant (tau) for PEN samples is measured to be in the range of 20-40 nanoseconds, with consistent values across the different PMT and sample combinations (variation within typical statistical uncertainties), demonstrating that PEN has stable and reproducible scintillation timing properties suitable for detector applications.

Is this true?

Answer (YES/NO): YES